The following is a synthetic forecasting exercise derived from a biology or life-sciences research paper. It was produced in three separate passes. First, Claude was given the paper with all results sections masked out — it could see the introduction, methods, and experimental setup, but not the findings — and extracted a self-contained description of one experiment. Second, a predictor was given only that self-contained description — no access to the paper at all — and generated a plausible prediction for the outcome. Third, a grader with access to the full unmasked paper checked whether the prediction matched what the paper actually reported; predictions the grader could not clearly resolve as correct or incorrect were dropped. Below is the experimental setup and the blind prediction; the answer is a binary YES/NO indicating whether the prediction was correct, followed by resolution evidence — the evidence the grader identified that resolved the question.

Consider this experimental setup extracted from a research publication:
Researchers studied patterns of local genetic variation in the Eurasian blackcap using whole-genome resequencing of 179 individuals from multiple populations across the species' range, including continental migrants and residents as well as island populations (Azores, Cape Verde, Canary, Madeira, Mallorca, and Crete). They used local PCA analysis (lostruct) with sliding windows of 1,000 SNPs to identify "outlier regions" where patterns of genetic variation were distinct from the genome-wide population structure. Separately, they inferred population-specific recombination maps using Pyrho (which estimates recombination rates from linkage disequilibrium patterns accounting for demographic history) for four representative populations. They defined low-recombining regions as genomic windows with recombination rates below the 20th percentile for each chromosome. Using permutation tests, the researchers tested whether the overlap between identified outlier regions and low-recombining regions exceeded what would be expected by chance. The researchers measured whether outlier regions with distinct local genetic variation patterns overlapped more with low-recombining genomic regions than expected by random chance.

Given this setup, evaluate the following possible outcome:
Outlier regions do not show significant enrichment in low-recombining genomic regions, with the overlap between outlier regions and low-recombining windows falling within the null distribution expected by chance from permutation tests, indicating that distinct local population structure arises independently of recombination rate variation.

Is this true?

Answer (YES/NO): NO